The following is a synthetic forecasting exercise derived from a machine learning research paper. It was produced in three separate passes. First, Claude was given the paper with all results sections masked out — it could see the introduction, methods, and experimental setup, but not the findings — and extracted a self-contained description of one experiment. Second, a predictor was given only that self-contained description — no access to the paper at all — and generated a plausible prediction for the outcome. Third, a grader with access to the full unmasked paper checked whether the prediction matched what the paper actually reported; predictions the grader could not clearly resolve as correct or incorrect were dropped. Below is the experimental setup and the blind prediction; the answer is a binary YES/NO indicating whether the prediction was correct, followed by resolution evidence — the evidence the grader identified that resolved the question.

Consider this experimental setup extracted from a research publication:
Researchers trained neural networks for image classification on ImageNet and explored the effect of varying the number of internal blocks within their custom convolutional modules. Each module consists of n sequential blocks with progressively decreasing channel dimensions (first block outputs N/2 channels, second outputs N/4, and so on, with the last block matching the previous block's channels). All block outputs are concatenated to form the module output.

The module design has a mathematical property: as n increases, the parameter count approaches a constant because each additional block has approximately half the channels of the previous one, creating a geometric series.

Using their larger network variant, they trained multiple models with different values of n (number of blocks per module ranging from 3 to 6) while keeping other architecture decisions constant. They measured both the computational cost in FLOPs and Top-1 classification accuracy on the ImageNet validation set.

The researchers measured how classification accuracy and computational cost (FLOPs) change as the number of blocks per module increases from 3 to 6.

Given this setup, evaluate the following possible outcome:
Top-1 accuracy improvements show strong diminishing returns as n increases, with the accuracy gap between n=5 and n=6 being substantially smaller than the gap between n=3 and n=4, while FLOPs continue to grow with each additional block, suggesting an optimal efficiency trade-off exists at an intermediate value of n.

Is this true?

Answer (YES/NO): NO